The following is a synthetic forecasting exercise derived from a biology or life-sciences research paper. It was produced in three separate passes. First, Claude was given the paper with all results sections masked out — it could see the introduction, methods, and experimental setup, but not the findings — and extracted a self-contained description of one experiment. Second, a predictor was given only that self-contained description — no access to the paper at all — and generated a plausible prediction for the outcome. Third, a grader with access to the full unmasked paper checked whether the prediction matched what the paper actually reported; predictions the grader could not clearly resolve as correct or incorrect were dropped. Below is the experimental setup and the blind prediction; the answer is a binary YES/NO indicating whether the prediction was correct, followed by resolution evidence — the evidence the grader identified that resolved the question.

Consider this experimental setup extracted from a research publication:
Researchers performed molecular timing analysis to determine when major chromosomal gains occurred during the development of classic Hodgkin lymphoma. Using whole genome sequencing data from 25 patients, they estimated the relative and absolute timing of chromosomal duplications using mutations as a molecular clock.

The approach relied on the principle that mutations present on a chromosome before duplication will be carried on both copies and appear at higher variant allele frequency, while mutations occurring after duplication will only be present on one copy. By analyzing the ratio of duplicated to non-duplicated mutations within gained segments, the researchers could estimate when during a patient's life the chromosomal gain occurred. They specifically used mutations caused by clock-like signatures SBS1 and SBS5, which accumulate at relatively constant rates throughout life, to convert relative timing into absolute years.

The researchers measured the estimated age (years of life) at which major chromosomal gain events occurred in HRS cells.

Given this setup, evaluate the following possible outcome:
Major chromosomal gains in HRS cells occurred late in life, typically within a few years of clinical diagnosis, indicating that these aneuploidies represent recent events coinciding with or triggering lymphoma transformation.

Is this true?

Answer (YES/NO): NO